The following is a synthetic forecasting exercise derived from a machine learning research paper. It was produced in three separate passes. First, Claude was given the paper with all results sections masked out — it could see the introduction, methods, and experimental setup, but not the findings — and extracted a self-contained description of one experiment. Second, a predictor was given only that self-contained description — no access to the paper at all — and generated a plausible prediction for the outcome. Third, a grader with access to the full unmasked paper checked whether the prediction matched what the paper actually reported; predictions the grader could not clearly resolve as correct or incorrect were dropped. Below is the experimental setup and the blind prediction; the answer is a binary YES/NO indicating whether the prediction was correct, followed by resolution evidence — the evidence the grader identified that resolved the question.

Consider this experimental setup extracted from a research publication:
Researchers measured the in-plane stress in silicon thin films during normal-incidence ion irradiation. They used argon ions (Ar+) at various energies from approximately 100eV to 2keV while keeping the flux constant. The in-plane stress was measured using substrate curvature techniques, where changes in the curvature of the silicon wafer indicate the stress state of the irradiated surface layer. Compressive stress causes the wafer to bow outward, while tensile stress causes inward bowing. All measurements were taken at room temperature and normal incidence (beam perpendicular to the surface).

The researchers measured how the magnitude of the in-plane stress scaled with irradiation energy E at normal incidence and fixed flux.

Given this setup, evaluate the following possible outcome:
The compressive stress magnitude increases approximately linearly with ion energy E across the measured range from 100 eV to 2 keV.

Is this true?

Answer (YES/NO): NO